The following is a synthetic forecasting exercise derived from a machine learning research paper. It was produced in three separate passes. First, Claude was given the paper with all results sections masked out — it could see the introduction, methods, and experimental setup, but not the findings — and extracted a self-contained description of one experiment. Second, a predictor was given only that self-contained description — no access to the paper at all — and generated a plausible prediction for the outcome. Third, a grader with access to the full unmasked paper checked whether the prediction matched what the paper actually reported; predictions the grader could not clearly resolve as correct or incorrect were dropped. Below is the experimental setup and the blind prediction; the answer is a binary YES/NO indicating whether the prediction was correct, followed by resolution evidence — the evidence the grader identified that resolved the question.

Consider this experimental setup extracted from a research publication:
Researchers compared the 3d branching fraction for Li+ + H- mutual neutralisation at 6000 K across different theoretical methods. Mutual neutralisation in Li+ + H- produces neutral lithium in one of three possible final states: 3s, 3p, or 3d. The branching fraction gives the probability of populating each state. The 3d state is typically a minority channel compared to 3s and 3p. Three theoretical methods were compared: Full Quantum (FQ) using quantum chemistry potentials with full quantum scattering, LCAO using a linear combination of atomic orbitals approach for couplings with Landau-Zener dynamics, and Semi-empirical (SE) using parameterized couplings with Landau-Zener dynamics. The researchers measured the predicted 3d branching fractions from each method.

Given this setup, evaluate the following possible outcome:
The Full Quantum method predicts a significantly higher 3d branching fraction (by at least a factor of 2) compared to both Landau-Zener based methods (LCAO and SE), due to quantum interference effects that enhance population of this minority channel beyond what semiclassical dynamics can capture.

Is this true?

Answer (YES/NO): NO